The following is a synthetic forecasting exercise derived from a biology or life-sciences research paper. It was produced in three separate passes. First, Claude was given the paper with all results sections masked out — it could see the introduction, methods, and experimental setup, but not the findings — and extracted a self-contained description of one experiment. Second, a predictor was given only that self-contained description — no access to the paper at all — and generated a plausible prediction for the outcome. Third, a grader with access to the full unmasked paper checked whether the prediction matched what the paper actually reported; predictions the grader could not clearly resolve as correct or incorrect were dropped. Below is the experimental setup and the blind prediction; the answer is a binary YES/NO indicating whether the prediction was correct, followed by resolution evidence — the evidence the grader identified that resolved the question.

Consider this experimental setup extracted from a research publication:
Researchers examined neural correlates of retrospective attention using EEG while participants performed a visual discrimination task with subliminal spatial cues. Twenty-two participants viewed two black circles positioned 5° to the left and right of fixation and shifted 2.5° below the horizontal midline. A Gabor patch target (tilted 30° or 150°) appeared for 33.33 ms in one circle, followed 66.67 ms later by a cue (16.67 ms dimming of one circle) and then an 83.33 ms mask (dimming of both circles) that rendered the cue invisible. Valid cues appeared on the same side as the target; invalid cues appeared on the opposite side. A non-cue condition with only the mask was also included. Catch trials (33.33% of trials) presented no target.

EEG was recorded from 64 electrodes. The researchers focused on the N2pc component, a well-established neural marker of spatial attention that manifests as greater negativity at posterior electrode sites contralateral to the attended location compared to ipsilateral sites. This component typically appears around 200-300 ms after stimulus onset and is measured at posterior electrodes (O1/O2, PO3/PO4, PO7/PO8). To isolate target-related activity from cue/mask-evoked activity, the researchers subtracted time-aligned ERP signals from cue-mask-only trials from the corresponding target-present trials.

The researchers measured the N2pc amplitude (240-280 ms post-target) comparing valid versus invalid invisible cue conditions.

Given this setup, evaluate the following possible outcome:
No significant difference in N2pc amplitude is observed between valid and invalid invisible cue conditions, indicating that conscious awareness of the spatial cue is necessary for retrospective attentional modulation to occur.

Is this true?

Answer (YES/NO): NO